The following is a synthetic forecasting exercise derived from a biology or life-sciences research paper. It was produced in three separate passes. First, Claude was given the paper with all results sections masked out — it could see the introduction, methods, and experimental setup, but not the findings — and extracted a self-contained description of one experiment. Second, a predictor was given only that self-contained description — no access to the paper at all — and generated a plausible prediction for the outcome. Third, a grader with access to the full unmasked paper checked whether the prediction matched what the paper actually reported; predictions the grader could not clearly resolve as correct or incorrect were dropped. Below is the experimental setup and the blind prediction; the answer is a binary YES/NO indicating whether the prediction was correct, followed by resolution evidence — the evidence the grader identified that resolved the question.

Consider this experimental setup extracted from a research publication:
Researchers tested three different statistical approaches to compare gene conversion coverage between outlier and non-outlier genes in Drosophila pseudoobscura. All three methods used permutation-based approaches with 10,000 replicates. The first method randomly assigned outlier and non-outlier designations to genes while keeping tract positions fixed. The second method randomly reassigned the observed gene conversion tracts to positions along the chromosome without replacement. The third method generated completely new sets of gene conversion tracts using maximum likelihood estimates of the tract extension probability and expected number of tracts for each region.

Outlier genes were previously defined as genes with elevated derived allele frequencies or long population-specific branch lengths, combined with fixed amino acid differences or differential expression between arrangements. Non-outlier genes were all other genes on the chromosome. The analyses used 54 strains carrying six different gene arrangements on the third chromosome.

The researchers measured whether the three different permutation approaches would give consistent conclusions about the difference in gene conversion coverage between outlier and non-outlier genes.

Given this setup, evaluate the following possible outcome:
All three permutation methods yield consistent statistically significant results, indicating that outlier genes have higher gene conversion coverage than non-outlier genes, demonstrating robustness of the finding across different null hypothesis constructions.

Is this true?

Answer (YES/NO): NO